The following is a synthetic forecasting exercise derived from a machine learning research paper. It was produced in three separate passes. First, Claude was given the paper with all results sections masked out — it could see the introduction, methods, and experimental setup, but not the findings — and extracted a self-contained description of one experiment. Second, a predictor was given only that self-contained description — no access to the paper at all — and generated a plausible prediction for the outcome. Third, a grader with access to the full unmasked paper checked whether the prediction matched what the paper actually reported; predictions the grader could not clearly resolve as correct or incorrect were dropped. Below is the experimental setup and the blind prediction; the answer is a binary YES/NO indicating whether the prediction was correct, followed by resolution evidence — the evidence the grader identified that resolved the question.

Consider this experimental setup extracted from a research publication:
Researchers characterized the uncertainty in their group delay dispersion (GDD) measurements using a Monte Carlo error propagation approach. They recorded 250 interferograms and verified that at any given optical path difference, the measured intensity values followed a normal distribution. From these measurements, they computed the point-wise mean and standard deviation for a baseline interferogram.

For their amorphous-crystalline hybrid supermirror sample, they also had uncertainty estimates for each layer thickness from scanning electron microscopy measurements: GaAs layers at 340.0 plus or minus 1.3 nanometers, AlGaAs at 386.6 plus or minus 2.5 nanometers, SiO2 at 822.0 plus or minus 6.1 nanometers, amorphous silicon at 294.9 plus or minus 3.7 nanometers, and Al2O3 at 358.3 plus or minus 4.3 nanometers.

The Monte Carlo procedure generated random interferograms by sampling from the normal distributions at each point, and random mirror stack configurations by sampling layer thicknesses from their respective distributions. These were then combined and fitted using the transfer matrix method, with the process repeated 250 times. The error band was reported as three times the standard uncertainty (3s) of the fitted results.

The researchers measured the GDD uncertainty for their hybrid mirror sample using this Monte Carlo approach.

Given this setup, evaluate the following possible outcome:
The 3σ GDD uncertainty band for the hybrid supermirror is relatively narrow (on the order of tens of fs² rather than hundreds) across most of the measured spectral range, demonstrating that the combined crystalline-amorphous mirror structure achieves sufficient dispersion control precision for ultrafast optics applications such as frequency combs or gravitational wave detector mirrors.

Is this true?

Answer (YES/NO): NO